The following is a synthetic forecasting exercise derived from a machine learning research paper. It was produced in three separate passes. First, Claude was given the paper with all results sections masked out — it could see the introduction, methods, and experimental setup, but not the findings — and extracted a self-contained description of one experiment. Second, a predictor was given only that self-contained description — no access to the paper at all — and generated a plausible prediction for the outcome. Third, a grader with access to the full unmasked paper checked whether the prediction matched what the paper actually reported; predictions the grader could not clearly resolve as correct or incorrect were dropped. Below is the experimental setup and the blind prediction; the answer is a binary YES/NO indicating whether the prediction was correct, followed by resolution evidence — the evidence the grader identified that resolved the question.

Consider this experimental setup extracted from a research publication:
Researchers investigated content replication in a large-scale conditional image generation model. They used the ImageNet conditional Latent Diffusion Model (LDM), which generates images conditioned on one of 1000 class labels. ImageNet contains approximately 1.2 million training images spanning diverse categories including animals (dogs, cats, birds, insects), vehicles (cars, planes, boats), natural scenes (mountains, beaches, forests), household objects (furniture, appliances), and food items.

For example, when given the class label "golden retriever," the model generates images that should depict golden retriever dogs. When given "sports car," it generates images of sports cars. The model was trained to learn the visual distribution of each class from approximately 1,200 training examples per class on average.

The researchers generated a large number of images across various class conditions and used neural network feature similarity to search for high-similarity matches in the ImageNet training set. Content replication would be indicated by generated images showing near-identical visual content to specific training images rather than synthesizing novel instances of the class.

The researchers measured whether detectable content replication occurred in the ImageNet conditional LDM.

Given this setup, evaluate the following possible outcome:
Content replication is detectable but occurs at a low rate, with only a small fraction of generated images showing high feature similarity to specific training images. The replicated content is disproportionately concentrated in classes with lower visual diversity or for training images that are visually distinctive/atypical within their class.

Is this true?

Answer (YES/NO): NO